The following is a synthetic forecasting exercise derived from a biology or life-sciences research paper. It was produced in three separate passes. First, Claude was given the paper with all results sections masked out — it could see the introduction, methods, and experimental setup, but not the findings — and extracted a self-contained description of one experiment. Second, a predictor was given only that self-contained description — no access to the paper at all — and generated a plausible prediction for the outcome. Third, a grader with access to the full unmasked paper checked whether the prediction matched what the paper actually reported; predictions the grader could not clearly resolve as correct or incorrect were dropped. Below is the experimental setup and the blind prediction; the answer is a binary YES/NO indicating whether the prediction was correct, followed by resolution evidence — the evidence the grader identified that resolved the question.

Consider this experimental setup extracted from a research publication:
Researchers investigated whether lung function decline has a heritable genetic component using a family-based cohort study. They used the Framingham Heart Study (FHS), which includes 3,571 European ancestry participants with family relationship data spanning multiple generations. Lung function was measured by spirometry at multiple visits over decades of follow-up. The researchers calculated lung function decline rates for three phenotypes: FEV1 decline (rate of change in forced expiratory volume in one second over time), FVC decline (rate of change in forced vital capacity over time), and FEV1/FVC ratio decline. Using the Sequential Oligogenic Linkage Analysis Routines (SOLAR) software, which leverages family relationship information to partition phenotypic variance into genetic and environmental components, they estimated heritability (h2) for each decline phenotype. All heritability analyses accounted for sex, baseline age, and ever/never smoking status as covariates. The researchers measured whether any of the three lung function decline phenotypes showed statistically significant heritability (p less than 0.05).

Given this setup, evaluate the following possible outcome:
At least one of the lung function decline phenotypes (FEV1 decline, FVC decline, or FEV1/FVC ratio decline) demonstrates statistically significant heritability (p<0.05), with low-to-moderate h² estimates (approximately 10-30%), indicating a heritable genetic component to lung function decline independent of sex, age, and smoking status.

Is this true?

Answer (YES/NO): YES